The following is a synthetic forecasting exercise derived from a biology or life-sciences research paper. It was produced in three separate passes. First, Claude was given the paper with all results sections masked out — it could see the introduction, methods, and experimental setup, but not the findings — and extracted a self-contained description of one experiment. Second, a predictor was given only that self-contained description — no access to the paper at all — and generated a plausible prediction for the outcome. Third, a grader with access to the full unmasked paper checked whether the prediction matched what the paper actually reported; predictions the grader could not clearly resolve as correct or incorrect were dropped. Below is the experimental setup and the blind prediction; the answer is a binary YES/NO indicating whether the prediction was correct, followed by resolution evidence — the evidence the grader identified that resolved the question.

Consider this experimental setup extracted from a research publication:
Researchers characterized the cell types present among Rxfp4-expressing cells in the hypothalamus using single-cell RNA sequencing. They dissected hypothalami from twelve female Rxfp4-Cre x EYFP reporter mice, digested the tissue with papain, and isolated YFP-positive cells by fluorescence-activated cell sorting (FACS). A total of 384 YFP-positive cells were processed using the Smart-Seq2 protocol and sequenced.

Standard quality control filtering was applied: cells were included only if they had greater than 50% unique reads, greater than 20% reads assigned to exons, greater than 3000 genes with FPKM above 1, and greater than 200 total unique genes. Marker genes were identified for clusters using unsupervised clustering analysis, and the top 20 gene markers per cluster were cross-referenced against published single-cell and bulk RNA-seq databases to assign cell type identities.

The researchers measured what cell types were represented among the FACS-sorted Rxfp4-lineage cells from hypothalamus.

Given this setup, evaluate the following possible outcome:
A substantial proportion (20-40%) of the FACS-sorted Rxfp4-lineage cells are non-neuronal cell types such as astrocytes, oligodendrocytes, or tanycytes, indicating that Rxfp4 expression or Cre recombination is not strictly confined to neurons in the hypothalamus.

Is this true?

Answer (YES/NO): NO